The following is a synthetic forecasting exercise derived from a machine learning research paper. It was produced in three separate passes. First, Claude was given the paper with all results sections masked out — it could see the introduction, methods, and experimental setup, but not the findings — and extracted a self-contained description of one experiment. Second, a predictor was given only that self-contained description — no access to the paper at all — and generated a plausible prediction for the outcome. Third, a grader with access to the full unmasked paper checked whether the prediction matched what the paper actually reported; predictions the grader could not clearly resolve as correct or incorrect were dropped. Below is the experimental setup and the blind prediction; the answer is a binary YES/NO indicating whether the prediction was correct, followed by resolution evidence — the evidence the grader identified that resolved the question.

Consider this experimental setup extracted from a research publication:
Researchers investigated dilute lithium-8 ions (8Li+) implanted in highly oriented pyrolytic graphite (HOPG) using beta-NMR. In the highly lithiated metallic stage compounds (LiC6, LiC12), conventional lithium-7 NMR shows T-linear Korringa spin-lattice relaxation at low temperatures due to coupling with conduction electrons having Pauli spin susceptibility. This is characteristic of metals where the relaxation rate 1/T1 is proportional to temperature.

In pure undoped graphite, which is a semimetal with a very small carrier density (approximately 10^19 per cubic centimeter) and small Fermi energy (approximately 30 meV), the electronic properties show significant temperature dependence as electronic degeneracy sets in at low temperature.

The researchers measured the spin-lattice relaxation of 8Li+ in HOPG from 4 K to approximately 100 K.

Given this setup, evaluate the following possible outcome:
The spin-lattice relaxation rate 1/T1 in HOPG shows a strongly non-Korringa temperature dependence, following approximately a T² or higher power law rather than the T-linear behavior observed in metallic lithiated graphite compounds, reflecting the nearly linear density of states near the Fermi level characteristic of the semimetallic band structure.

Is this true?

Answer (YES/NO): NO